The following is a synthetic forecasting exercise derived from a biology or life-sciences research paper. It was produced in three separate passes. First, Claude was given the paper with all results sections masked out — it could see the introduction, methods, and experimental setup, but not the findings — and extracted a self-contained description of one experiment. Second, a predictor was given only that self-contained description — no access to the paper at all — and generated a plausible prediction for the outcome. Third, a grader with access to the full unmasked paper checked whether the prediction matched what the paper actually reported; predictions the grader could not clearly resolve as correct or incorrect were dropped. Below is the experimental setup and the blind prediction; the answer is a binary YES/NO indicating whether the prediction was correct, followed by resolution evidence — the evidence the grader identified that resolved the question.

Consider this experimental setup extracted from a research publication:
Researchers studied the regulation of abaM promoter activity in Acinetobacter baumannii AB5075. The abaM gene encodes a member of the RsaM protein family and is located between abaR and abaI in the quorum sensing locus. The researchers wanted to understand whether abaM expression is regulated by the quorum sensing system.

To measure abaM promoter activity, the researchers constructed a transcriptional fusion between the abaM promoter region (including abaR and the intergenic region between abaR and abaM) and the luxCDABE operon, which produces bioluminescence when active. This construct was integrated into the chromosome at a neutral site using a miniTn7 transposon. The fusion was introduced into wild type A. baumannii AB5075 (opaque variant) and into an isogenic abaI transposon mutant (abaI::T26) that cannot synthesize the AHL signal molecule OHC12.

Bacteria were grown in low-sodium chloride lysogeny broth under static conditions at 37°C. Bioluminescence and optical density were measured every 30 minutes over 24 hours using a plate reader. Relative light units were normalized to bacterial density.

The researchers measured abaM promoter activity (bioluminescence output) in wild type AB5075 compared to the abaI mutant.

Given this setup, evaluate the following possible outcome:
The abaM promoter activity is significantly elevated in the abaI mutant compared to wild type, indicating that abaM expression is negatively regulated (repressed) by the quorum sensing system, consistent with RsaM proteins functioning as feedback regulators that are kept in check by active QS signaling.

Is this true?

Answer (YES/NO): NO